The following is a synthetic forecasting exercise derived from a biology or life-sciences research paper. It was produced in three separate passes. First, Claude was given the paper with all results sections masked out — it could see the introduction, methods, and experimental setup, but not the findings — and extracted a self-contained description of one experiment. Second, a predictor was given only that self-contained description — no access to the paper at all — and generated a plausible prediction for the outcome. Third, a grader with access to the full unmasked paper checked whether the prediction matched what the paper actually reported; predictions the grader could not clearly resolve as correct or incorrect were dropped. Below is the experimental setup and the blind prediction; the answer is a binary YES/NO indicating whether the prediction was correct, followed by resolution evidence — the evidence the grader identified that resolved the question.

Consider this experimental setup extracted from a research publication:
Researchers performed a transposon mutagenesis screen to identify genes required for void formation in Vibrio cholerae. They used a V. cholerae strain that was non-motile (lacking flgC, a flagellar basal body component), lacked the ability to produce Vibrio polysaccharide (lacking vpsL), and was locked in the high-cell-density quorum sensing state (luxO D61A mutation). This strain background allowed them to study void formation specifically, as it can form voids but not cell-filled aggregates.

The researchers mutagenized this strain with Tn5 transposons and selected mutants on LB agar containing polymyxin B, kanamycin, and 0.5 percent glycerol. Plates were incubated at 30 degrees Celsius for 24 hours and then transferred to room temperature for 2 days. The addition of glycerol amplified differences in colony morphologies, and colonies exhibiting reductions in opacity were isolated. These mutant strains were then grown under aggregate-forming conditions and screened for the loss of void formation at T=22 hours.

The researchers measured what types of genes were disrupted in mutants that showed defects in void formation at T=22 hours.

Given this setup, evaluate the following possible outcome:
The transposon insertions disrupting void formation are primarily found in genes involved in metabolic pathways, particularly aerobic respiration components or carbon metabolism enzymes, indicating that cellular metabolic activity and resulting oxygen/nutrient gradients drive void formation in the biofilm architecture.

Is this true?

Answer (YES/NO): NO